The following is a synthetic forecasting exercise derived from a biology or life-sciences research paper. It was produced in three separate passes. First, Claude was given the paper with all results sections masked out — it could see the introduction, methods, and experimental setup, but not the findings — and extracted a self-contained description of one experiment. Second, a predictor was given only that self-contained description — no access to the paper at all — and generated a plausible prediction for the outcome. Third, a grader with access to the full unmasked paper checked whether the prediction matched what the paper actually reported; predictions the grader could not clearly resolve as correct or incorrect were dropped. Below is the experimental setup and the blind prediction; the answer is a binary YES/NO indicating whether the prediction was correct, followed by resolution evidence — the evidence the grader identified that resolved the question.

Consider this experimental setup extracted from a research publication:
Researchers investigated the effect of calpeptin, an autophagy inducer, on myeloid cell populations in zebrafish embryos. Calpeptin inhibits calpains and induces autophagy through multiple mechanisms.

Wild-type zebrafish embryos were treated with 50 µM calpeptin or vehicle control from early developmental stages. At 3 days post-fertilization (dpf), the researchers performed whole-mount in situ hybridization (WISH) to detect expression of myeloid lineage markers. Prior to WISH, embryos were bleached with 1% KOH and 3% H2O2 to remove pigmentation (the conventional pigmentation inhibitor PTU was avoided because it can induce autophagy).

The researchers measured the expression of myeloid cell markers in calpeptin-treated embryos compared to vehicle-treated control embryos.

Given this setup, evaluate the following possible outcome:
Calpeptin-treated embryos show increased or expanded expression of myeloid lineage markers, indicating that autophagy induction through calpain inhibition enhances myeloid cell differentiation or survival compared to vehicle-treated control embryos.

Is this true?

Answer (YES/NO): NO